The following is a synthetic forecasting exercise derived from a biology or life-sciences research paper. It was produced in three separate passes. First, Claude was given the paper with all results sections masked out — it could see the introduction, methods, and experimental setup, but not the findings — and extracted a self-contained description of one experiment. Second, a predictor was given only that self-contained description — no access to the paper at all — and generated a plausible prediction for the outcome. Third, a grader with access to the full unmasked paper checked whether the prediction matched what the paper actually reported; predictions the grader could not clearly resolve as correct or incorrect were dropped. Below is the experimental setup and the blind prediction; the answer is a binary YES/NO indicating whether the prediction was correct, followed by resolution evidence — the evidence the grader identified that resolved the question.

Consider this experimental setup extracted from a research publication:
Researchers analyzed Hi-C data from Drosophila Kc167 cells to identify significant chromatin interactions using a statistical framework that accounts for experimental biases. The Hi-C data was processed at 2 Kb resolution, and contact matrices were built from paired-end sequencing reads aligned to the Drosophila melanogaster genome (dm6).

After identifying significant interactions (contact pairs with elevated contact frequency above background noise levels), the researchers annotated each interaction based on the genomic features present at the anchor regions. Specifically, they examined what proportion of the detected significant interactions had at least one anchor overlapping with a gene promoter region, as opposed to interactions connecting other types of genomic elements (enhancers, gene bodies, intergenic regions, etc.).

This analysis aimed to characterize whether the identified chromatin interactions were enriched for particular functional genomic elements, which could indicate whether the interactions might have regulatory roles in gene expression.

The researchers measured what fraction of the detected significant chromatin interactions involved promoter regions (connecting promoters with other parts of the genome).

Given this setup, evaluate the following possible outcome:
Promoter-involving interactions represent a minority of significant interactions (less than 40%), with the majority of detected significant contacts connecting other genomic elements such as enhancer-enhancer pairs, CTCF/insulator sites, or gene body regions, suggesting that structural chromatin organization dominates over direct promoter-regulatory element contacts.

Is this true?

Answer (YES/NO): NO